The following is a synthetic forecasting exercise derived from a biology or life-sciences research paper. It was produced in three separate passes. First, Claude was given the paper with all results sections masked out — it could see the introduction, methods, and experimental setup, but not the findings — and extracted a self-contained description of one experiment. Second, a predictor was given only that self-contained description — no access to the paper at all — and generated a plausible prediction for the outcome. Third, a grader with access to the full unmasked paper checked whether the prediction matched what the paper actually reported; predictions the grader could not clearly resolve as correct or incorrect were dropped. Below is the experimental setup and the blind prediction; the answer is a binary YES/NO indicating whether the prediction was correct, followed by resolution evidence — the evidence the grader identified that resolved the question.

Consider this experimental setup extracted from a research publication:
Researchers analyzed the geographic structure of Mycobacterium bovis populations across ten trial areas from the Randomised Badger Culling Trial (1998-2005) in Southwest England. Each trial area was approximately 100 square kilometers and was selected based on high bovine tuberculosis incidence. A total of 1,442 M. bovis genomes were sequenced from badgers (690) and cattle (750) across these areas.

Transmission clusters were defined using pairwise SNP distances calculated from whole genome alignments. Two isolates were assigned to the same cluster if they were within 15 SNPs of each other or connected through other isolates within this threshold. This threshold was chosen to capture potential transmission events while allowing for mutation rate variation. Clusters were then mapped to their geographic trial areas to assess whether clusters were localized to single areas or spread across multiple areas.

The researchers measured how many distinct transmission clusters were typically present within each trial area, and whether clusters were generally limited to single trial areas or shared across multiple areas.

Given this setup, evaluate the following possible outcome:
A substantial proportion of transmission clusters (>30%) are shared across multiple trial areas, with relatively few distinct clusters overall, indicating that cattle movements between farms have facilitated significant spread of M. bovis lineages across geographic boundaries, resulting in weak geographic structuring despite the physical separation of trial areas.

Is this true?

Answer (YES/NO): NO